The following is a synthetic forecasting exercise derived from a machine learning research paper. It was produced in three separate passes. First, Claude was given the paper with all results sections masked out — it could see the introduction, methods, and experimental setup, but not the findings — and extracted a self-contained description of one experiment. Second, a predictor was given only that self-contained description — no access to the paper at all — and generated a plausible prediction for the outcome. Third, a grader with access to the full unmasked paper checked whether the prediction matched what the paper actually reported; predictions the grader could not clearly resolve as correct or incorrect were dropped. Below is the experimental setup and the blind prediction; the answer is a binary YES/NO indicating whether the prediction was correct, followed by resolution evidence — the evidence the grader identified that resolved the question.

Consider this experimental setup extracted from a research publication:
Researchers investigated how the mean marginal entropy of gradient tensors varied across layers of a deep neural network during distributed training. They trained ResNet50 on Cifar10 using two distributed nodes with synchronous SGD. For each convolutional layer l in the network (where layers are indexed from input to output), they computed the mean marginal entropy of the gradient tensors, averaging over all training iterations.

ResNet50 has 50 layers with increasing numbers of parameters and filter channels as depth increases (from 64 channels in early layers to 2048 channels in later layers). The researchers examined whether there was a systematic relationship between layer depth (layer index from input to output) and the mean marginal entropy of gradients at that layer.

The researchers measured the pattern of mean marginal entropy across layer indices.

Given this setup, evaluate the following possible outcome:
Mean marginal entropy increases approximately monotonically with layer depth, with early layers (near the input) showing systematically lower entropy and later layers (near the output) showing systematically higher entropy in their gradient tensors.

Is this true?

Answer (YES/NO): YES